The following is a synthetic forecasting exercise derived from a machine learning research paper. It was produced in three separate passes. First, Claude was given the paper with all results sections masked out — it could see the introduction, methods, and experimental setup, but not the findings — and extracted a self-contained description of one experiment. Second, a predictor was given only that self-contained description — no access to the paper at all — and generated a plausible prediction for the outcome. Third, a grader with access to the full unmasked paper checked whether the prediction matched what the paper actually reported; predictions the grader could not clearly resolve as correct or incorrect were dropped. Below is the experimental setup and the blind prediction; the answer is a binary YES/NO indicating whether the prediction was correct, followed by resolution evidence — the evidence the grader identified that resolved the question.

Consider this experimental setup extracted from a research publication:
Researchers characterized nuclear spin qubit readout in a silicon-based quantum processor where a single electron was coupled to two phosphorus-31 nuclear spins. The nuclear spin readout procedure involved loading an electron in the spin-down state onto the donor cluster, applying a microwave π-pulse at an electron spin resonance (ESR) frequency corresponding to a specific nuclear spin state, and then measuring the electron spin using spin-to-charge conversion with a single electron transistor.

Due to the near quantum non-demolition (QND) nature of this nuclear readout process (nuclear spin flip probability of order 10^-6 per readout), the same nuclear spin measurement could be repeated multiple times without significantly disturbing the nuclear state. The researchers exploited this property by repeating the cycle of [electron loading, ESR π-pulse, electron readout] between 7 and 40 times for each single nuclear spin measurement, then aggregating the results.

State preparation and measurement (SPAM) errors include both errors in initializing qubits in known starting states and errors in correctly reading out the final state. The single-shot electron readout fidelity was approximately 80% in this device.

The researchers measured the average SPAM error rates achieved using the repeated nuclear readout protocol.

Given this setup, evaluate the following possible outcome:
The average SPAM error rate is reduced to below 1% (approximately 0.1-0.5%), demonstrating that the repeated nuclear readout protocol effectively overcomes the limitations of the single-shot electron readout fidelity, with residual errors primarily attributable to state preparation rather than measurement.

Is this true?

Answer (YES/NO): NO